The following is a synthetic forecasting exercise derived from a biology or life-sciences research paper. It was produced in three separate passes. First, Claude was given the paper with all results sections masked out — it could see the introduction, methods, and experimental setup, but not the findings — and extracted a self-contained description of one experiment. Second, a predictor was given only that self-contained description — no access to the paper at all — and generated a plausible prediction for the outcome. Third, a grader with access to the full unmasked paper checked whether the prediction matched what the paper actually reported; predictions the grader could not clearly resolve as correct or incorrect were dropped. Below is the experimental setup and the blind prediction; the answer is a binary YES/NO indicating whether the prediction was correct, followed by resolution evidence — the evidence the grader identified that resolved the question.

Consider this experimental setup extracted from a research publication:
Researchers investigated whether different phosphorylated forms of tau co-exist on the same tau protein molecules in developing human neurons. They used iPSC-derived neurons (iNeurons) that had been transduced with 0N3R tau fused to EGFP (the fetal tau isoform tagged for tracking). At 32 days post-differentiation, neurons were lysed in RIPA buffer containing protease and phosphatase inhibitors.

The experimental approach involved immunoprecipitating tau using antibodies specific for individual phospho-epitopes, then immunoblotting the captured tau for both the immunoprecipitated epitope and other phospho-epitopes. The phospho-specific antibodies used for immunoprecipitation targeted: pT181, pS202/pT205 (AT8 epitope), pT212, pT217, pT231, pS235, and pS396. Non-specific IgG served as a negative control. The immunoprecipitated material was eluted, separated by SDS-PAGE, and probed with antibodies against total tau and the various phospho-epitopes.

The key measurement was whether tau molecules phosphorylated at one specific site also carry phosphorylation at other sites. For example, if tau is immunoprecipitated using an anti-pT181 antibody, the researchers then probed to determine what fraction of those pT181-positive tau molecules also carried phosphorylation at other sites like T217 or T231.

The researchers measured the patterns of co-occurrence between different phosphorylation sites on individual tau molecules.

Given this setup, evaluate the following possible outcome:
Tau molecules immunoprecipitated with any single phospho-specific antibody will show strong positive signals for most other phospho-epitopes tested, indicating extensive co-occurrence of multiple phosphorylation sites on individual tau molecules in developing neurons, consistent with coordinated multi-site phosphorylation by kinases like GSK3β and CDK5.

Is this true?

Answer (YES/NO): NO